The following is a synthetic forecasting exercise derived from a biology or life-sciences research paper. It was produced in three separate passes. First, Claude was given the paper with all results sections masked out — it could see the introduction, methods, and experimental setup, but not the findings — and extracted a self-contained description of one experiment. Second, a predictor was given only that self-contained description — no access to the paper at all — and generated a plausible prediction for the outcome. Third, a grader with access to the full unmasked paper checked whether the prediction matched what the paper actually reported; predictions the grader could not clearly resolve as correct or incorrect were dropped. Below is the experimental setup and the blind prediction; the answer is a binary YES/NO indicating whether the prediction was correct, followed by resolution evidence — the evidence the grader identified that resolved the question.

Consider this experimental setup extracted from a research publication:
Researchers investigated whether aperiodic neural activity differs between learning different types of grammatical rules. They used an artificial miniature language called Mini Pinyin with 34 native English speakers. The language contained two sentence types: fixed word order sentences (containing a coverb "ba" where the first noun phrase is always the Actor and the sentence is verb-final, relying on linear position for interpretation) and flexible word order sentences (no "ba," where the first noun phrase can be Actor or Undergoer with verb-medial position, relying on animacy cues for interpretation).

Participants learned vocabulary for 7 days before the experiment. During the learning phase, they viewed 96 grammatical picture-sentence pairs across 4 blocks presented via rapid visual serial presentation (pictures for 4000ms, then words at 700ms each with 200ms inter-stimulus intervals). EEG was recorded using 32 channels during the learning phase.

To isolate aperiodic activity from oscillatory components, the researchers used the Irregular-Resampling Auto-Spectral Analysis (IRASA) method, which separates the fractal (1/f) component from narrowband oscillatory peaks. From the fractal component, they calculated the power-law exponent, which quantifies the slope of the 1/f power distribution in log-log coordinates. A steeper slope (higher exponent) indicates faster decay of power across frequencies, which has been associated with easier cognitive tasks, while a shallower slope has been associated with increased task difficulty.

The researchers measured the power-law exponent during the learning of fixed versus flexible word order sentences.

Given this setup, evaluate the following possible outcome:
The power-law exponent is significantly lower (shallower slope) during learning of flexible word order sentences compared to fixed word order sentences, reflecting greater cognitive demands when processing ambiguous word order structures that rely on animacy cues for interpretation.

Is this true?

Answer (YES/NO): YES